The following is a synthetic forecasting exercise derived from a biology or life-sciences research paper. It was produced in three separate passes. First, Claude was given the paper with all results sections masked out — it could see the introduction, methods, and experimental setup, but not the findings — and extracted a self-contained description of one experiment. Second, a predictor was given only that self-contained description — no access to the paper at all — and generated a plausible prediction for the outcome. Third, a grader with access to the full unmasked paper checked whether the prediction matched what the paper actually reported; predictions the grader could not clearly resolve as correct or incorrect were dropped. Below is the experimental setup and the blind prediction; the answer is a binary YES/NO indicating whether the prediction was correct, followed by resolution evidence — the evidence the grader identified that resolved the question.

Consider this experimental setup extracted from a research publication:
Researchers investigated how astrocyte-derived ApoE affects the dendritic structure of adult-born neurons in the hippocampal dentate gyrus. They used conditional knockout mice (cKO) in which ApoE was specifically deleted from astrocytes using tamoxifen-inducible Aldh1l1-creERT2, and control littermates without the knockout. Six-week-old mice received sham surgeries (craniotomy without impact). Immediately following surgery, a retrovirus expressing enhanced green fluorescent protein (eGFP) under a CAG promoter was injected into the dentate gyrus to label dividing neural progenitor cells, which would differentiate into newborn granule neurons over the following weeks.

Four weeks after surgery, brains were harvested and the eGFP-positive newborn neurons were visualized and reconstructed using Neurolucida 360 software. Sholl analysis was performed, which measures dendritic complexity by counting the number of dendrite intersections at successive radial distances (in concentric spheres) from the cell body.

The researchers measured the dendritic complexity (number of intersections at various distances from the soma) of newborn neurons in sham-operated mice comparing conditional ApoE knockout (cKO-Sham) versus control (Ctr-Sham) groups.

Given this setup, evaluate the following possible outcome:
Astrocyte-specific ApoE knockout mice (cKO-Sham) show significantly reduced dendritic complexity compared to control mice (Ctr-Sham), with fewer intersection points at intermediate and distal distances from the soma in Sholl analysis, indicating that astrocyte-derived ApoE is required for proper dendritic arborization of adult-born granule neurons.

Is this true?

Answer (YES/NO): NO